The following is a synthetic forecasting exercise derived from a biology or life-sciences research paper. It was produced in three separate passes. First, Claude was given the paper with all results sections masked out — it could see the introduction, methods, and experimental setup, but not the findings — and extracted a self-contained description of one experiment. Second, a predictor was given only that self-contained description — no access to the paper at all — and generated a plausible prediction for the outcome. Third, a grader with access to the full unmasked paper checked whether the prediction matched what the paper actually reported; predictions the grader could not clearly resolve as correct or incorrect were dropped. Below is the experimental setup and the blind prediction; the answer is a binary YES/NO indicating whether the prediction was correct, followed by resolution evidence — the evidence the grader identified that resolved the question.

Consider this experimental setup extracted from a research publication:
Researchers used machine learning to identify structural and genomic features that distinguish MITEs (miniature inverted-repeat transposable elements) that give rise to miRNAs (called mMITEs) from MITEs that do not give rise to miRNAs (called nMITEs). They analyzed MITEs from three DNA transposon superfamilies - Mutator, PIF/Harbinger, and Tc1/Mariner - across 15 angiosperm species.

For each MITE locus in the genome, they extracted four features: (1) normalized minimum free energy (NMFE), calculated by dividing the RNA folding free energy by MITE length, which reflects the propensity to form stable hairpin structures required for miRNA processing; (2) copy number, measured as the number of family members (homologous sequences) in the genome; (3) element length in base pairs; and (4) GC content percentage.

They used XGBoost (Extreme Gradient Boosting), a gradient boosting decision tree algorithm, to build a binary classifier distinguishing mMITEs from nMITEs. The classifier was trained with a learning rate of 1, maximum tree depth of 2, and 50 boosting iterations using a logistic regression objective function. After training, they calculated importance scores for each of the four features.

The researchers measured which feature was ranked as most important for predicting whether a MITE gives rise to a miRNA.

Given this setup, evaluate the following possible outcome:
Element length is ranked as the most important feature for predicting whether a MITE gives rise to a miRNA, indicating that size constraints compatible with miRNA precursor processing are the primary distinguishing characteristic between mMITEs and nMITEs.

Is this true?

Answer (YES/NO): NO